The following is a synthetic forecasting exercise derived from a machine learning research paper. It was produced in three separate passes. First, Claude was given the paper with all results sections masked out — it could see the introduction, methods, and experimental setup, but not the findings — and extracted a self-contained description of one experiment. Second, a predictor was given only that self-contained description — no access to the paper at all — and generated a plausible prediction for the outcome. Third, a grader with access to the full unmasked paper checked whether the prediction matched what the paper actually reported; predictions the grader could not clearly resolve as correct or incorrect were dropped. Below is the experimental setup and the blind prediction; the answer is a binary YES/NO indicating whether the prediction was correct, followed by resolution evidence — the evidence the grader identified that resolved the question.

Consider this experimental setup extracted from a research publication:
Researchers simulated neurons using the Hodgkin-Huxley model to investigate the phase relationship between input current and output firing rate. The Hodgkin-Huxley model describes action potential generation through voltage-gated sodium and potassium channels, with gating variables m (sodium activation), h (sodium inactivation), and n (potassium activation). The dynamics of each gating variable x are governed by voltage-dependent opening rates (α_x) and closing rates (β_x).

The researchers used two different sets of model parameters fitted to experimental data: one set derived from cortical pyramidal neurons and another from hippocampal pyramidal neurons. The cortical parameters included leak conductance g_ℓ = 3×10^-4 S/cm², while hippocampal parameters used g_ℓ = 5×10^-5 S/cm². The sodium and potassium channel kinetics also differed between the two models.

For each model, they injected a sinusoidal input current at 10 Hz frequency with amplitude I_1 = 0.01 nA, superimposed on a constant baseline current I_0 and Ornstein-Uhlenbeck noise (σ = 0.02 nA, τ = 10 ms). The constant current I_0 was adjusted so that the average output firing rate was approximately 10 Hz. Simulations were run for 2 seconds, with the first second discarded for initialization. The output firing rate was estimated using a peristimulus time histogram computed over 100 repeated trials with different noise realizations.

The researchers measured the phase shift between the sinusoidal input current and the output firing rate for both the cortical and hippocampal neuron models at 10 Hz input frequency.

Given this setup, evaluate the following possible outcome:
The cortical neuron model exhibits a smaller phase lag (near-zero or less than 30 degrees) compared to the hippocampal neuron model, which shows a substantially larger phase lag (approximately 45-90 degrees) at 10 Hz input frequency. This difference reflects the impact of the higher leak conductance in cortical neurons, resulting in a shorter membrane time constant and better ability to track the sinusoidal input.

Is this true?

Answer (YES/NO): NO